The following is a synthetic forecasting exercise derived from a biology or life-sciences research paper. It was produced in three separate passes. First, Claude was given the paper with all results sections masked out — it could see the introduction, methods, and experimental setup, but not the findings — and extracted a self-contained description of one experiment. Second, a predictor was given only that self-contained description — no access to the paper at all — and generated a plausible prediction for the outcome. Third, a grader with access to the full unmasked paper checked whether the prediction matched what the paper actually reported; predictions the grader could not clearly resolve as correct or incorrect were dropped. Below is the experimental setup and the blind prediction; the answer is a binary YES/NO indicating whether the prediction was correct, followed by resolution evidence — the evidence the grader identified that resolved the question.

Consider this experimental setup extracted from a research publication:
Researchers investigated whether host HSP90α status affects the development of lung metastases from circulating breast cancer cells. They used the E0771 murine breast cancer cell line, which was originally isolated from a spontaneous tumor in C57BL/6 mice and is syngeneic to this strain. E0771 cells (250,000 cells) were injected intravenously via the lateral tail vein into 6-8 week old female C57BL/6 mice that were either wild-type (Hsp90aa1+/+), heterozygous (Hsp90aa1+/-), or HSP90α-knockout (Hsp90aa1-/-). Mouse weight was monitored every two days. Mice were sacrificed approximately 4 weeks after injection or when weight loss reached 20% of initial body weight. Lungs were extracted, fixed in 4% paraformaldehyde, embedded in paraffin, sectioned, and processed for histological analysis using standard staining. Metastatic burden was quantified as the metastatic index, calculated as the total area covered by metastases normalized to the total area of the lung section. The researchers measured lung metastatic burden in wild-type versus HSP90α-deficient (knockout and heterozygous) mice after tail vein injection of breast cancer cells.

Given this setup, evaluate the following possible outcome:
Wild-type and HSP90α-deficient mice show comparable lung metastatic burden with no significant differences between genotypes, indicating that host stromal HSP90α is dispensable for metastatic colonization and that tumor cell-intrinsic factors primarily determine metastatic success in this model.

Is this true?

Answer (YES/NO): NO